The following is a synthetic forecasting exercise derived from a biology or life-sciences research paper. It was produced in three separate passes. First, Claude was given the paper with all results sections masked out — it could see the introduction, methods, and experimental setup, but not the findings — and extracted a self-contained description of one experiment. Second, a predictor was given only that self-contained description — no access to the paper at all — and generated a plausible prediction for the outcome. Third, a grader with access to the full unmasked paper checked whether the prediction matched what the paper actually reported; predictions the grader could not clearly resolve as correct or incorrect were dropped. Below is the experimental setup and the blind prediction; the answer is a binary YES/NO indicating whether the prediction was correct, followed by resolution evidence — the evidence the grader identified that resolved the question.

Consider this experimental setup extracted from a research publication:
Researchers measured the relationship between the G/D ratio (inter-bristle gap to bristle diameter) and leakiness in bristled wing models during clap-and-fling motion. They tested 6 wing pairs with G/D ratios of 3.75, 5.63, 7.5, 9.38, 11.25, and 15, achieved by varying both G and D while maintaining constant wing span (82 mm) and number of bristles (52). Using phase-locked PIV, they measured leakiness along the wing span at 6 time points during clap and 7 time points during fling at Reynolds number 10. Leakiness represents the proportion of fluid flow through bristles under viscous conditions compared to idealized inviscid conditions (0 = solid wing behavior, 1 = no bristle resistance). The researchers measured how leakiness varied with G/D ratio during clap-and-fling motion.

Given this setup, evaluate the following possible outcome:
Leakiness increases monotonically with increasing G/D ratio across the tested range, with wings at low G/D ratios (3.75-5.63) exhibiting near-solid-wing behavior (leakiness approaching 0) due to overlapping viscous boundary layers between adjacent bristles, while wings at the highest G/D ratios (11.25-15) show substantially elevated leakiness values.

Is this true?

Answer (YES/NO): NO